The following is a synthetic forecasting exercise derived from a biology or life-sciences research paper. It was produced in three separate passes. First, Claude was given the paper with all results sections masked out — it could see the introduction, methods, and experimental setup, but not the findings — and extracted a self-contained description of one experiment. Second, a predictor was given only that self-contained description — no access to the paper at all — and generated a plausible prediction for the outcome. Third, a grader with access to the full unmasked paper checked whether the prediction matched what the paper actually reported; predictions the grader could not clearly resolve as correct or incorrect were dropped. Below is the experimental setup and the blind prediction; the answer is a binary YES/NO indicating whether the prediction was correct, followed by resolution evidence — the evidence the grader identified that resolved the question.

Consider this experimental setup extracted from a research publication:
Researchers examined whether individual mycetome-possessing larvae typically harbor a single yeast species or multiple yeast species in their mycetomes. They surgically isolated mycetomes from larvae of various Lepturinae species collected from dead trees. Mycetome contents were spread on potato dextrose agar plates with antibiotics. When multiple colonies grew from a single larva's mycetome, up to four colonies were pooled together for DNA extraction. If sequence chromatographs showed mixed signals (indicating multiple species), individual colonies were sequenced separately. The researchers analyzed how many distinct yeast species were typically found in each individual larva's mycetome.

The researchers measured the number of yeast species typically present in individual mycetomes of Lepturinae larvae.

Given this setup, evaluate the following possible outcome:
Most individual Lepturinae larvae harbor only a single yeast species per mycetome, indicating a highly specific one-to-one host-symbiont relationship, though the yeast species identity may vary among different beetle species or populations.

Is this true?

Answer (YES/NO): YES